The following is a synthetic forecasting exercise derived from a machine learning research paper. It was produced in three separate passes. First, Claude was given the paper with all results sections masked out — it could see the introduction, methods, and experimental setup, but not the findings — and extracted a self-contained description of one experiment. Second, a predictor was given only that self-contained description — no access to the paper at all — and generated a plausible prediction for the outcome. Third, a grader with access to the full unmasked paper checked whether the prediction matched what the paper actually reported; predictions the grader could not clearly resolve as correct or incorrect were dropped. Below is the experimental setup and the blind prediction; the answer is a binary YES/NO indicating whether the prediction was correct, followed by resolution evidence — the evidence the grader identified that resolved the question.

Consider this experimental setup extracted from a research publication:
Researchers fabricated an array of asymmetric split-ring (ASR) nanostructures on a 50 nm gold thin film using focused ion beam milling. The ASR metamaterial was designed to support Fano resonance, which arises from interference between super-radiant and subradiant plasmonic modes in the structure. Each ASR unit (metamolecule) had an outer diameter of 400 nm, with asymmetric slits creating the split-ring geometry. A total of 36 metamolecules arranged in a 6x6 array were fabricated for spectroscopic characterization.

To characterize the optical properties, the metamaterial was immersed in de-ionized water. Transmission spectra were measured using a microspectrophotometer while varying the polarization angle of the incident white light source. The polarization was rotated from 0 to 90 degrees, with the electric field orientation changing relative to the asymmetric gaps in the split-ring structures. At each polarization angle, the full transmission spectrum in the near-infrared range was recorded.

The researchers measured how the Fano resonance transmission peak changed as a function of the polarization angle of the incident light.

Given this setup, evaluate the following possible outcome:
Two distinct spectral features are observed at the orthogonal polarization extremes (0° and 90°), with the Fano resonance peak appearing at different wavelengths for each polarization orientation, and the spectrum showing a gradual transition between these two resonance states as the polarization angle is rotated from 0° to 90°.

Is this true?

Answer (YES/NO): NO